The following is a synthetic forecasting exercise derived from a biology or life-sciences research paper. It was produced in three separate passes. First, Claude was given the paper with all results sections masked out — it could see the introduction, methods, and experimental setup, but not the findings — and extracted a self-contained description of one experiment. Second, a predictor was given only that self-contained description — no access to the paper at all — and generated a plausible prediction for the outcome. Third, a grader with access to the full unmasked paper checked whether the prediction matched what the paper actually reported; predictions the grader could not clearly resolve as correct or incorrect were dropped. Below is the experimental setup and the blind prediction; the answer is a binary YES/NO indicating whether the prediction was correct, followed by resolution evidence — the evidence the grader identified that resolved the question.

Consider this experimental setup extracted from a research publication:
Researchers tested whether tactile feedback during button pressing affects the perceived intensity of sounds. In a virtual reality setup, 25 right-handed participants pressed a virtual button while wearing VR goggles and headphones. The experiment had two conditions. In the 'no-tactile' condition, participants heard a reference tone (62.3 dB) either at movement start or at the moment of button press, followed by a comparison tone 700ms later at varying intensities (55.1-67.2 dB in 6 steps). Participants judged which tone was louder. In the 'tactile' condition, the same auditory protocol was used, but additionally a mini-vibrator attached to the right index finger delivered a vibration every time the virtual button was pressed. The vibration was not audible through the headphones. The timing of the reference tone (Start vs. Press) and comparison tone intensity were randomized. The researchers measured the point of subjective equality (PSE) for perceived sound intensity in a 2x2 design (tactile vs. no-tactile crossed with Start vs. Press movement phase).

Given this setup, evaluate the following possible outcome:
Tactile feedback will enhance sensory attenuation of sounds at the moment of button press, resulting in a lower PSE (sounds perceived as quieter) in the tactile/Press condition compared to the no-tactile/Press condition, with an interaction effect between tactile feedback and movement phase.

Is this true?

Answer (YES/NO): NO